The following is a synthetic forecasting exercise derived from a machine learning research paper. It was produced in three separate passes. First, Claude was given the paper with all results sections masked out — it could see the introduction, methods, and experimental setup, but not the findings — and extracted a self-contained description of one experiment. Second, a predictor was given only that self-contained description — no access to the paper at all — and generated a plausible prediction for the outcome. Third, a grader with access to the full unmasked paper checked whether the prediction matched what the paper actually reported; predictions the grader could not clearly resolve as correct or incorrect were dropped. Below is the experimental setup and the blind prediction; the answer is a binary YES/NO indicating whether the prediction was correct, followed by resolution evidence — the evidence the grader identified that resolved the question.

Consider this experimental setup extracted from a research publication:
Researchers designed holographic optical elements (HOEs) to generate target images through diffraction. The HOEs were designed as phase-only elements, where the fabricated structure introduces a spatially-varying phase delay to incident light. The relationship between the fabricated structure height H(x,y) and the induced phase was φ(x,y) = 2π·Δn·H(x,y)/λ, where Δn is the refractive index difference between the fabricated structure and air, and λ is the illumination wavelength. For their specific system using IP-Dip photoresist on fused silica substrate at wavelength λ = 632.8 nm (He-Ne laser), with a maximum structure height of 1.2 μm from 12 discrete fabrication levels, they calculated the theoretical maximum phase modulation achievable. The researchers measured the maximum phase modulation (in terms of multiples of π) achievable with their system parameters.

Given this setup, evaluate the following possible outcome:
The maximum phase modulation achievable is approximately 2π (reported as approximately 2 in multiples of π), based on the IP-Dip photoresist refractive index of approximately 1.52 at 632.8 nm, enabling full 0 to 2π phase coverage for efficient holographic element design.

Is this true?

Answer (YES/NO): YES